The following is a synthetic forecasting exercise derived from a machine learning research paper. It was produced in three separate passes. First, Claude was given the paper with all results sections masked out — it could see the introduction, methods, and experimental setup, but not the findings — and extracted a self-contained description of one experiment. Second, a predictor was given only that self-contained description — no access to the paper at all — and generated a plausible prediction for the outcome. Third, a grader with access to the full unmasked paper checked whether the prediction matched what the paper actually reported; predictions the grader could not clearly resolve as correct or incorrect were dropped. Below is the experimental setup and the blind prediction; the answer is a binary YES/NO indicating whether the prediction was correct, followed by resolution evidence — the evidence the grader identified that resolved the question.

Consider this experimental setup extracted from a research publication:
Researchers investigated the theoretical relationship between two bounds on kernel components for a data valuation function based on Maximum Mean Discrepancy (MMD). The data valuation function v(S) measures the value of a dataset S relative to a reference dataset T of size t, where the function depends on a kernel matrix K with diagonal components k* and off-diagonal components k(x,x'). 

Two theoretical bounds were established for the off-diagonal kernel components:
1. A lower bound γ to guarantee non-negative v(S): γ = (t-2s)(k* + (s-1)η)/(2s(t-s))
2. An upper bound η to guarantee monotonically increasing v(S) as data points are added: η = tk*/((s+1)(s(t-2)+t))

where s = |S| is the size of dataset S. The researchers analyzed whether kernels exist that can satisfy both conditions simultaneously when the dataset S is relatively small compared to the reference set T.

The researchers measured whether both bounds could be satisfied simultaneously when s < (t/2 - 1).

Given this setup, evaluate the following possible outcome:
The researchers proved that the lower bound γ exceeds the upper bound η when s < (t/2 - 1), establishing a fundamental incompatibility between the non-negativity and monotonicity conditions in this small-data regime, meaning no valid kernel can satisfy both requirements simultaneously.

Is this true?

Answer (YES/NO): YES